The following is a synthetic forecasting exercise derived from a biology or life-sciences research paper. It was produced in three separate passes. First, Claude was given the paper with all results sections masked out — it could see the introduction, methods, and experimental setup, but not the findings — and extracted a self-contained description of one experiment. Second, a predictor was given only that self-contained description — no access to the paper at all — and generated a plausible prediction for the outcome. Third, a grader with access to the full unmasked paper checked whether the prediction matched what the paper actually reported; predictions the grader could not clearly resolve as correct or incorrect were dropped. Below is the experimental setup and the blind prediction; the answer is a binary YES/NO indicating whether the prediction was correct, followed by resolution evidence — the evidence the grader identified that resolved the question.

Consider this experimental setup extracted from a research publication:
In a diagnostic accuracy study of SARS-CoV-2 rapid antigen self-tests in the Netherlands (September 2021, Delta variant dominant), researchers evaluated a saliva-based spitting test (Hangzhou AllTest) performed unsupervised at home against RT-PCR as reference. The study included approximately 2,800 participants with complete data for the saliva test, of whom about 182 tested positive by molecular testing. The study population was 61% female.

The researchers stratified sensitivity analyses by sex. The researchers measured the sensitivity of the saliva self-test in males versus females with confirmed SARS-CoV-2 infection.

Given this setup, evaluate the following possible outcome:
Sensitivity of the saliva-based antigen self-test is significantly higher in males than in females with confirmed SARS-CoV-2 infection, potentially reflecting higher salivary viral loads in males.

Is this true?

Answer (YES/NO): YES